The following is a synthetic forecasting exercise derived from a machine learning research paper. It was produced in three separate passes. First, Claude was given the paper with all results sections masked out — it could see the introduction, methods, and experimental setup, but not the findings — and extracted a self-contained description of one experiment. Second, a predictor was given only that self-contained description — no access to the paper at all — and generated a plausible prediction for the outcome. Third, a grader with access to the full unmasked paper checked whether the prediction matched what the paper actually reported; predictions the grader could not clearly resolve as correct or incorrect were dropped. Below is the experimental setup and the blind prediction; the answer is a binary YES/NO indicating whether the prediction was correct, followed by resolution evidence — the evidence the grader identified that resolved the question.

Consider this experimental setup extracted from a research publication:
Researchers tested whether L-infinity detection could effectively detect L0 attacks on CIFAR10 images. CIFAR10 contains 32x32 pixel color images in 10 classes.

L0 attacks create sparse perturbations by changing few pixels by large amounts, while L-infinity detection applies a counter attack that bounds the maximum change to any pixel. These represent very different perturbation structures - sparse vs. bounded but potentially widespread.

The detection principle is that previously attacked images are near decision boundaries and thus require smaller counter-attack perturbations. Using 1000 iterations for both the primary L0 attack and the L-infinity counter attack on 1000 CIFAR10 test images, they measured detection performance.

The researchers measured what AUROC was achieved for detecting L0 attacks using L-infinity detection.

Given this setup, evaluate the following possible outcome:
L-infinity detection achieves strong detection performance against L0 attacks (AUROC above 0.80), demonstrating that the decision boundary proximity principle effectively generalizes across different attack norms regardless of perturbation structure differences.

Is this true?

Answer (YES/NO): YES